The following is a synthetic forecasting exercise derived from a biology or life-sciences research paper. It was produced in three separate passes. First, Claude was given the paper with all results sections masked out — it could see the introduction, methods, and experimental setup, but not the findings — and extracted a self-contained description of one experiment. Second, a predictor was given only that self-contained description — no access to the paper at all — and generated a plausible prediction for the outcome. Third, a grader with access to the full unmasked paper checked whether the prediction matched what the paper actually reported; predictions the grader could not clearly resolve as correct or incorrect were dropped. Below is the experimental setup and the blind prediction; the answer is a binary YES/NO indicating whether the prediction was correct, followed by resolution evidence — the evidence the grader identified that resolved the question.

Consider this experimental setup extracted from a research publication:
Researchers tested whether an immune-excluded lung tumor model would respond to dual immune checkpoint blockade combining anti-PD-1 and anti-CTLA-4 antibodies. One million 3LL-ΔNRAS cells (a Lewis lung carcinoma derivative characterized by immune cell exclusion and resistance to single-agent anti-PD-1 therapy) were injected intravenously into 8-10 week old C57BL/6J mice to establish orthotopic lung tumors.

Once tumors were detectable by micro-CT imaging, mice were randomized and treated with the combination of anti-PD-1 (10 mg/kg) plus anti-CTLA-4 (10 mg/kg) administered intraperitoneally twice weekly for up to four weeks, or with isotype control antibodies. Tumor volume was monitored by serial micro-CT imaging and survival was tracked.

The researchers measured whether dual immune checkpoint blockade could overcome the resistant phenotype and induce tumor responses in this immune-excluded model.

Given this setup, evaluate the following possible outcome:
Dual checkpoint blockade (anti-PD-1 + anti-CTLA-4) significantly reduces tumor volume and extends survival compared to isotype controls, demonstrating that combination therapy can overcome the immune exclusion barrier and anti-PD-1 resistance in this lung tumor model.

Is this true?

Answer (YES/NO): NO